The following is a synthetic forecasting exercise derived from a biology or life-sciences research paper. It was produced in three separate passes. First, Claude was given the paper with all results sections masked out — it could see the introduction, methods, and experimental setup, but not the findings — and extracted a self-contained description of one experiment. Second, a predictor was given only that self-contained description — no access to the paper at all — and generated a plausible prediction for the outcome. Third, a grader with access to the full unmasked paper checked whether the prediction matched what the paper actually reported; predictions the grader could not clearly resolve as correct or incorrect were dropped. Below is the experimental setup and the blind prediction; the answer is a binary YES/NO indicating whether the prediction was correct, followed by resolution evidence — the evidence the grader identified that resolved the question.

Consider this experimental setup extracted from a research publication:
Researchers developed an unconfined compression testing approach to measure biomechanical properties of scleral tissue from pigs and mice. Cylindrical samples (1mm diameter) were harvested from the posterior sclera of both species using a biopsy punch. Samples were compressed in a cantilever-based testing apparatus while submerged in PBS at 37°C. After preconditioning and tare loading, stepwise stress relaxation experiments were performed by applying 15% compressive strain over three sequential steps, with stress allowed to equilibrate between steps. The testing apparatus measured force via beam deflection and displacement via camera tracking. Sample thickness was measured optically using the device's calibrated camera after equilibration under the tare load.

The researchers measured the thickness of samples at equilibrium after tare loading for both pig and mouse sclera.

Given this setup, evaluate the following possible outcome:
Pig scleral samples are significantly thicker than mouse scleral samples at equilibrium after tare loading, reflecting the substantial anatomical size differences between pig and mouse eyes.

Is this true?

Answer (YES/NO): YES